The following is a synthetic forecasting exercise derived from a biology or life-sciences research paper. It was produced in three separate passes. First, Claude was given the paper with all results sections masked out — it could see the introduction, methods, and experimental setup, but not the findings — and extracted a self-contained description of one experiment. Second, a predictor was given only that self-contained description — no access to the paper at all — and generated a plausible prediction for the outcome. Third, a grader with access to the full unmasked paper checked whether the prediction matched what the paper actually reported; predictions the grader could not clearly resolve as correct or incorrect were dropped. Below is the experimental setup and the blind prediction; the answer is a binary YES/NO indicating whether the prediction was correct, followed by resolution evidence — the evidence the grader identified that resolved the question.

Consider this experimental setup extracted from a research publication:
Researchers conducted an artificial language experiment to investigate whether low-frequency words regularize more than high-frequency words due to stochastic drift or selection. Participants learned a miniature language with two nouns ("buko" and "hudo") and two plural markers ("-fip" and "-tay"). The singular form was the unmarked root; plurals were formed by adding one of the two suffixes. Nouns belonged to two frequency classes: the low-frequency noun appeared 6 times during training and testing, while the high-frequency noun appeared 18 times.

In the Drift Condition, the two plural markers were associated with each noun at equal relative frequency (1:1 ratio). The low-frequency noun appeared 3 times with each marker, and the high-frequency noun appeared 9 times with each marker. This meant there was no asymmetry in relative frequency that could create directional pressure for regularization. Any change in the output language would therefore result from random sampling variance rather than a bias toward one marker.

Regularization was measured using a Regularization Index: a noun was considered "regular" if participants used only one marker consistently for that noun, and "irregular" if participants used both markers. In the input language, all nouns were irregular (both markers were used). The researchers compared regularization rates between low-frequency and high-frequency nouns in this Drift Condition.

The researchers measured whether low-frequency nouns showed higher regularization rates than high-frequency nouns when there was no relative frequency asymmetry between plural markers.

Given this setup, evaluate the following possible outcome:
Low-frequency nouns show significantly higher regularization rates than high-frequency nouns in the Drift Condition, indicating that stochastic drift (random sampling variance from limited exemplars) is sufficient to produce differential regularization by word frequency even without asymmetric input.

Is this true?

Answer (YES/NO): YES